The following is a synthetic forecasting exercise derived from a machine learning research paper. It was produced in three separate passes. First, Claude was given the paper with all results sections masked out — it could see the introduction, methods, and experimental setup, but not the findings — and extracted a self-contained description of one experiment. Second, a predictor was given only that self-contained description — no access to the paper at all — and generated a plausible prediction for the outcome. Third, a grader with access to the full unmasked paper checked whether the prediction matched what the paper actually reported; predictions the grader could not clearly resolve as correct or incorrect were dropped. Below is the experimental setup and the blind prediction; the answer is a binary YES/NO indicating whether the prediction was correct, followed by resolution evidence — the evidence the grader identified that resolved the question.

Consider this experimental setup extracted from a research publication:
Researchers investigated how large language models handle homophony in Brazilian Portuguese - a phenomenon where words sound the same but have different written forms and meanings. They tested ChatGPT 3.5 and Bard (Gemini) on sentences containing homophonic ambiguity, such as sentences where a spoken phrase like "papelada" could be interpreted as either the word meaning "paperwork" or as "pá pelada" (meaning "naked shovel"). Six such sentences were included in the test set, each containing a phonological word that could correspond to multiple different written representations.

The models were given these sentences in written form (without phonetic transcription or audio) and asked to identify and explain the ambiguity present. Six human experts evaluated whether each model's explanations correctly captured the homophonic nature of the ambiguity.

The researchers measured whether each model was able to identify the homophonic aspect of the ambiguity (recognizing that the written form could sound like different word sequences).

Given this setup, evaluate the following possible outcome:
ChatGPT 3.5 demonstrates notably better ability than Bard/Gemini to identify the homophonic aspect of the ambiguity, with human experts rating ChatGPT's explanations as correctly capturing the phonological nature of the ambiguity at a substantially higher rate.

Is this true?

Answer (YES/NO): YES